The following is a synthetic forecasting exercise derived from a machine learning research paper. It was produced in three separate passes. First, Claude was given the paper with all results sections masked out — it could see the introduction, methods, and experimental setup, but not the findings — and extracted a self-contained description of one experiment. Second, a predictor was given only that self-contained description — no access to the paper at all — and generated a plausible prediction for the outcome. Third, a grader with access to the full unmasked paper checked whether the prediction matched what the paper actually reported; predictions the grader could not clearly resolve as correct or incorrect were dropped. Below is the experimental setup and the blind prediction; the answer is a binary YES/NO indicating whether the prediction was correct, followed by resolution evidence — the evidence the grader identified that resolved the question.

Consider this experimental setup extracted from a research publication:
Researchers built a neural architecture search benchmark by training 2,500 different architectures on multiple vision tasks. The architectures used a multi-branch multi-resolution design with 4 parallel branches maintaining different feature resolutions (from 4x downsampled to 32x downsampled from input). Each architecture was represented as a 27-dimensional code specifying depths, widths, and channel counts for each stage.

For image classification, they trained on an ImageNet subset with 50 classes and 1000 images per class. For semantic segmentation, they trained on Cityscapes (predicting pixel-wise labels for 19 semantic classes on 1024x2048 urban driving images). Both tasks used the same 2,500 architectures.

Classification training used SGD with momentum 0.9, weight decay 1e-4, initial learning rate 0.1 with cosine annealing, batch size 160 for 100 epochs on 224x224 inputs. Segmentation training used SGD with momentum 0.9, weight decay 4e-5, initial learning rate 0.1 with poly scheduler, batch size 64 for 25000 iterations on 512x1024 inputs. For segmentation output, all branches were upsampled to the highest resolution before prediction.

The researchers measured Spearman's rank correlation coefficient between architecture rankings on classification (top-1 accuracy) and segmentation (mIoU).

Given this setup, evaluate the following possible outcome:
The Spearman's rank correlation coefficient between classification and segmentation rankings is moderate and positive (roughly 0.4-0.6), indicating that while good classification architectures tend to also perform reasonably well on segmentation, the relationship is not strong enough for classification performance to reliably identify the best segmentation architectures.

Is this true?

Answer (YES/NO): NO